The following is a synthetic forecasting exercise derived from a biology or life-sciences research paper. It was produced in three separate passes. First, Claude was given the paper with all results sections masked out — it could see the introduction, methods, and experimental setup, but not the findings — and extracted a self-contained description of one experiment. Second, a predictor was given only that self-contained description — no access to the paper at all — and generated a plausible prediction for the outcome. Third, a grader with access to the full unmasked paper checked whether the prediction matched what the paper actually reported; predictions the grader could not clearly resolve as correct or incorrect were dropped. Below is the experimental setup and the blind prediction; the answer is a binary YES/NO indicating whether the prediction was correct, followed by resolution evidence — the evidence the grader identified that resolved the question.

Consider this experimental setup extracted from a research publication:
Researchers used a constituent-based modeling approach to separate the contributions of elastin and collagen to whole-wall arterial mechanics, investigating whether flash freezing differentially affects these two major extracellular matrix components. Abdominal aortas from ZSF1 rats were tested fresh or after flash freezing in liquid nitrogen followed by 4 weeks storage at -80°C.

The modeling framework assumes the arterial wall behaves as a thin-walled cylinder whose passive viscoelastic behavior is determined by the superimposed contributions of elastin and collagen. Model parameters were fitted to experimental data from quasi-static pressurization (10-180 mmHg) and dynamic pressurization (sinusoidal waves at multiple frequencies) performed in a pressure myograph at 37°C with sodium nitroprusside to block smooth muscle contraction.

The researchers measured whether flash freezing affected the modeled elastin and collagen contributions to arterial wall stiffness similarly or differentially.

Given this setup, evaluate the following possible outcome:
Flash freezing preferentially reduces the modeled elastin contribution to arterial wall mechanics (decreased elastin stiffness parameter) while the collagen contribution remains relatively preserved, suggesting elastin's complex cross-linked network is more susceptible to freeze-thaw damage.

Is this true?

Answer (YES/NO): NO